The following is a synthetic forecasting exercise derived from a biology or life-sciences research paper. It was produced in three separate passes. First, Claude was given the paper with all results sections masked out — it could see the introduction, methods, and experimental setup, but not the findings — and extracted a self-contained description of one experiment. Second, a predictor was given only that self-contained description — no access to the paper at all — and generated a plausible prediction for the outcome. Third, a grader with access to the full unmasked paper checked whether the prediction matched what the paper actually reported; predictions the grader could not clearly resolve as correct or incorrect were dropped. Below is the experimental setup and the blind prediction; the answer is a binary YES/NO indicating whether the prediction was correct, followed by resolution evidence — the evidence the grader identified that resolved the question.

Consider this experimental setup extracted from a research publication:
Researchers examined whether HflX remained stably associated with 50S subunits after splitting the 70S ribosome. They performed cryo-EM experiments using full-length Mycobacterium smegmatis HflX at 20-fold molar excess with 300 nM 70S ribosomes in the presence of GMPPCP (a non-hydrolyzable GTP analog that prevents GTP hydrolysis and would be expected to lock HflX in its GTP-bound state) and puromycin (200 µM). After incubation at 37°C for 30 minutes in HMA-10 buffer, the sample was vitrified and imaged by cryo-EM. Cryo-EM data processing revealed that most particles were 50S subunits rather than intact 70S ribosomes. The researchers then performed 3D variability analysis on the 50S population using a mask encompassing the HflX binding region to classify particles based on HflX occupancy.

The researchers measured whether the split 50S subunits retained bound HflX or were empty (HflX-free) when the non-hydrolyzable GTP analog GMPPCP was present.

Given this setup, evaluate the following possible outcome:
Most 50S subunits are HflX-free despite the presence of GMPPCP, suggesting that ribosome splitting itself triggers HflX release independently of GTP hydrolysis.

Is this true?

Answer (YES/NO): YES